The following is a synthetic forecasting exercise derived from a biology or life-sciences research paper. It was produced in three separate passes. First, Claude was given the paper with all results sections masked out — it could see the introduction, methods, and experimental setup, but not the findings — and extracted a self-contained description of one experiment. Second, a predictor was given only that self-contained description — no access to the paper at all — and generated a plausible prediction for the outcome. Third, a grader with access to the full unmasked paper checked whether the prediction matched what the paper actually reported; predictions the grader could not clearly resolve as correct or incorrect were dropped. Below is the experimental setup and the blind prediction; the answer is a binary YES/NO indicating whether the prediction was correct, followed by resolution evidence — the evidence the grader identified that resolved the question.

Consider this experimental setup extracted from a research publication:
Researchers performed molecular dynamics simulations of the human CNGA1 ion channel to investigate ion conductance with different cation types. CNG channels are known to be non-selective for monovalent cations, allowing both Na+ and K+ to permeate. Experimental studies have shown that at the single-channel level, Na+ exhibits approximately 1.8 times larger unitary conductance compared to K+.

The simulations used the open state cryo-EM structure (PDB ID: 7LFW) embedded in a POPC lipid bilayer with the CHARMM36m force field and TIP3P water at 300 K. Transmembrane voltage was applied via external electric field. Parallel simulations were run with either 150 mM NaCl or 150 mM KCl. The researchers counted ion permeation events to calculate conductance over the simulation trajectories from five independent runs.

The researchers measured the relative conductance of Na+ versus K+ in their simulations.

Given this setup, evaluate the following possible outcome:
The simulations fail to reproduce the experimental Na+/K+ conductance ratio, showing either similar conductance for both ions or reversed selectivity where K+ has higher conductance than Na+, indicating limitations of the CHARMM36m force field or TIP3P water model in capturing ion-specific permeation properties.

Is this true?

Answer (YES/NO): NO